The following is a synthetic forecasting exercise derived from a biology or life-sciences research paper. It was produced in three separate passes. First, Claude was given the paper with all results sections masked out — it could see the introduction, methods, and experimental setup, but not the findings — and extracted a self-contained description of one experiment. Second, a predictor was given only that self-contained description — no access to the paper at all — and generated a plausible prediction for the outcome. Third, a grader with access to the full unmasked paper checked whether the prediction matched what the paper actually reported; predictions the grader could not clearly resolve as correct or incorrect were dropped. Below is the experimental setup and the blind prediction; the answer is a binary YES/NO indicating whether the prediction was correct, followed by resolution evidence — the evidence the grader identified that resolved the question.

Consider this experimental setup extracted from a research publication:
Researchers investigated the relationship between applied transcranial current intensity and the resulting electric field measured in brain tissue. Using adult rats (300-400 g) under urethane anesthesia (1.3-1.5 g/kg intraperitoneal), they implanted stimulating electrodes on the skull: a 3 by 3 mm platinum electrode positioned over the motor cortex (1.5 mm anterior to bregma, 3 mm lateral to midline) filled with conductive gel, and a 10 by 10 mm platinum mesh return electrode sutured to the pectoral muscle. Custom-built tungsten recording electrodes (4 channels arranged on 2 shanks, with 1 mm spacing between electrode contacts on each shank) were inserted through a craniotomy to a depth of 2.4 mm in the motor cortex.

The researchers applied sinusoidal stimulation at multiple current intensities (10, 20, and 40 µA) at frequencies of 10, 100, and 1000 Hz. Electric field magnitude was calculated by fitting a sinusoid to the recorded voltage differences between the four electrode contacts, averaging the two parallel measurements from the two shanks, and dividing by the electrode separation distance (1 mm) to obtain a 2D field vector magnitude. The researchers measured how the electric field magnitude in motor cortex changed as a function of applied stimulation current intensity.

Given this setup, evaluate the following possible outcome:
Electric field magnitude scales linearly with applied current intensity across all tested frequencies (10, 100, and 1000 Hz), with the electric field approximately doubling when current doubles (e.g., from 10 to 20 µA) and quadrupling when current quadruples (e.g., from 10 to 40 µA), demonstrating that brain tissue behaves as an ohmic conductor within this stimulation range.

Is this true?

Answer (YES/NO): YES